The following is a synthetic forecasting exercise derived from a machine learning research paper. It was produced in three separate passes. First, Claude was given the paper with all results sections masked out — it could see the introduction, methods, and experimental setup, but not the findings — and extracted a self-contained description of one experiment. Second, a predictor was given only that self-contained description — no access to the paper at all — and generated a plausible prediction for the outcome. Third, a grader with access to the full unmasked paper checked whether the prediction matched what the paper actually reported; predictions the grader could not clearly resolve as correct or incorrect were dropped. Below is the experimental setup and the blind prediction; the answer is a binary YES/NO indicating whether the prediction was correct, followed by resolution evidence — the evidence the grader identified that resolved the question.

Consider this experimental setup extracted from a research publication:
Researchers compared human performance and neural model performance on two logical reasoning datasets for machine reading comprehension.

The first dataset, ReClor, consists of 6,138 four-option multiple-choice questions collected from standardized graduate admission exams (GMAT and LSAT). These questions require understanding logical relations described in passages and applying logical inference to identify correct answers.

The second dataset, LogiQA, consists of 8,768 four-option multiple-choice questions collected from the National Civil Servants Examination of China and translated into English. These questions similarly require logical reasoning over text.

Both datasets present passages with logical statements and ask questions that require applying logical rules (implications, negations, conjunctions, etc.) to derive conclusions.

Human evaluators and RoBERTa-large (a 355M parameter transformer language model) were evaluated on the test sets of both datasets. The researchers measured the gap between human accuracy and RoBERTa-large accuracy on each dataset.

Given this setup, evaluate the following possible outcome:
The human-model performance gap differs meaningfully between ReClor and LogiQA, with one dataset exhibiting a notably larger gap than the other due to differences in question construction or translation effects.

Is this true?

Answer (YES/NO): YES